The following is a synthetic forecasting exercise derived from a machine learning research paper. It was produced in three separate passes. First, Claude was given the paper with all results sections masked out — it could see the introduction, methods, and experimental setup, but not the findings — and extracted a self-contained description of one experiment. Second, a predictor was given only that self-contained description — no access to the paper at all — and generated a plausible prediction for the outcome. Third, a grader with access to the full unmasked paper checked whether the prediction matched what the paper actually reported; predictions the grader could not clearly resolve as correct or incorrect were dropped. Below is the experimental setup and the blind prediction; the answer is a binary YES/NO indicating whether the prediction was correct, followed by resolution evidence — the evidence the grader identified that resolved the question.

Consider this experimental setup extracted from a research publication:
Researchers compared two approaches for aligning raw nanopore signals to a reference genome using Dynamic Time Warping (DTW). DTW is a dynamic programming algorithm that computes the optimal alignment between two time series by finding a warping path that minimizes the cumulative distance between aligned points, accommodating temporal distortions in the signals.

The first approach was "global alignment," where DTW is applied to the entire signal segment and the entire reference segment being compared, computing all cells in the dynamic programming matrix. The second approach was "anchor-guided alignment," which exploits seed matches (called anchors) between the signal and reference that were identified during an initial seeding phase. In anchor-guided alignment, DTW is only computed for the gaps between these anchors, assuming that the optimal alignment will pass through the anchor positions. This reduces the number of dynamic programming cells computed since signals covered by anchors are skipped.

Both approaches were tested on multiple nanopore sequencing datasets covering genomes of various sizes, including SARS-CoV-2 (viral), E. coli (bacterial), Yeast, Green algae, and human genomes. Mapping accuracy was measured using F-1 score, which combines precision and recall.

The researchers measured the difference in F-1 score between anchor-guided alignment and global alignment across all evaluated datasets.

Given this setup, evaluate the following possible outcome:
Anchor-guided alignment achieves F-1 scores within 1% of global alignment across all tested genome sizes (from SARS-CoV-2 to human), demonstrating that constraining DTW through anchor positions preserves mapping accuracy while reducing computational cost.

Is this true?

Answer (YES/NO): YES